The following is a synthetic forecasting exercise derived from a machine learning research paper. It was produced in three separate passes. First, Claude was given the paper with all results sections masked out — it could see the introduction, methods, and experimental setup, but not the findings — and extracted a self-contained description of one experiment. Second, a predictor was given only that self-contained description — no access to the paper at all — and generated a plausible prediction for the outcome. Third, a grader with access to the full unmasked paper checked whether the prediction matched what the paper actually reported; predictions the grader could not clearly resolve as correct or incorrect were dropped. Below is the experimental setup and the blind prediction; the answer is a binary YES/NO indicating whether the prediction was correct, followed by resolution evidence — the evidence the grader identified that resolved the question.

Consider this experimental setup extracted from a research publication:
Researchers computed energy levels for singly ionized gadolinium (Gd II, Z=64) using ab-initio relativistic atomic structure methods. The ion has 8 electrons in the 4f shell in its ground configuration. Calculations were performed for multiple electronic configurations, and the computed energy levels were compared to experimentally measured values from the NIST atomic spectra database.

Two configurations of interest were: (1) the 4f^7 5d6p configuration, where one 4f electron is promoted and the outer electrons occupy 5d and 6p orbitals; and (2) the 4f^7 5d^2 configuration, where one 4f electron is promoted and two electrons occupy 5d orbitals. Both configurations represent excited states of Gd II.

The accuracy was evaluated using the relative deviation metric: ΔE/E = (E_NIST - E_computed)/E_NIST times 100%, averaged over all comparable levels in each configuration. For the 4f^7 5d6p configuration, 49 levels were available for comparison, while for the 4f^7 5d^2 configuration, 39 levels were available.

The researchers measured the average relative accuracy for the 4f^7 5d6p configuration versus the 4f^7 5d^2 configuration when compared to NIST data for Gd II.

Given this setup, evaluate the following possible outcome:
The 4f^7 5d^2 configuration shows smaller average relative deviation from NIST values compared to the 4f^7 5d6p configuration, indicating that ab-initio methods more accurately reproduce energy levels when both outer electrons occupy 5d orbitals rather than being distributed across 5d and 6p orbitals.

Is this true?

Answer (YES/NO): NO